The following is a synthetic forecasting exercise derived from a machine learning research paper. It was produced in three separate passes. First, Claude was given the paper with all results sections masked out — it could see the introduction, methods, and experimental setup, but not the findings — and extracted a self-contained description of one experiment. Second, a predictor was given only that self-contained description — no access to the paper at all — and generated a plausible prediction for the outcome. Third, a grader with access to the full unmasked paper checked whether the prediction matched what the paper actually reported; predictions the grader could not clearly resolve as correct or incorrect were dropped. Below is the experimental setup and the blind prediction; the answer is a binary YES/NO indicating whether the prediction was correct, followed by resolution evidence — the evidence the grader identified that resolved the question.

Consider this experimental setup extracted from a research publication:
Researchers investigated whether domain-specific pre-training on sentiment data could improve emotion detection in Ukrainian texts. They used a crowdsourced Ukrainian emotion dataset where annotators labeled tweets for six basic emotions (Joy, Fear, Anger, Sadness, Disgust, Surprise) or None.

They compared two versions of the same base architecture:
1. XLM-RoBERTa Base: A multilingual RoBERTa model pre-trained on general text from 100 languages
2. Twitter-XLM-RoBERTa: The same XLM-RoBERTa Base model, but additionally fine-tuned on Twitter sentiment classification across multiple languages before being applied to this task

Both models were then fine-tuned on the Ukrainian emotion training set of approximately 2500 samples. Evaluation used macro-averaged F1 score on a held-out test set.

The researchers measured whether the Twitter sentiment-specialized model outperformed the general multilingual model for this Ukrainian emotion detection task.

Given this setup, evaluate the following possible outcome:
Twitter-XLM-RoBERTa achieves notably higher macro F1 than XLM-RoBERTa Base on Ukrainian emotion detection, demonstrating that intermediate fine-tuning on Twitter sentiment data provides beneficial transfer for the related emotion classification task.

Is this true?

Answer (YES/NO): YES